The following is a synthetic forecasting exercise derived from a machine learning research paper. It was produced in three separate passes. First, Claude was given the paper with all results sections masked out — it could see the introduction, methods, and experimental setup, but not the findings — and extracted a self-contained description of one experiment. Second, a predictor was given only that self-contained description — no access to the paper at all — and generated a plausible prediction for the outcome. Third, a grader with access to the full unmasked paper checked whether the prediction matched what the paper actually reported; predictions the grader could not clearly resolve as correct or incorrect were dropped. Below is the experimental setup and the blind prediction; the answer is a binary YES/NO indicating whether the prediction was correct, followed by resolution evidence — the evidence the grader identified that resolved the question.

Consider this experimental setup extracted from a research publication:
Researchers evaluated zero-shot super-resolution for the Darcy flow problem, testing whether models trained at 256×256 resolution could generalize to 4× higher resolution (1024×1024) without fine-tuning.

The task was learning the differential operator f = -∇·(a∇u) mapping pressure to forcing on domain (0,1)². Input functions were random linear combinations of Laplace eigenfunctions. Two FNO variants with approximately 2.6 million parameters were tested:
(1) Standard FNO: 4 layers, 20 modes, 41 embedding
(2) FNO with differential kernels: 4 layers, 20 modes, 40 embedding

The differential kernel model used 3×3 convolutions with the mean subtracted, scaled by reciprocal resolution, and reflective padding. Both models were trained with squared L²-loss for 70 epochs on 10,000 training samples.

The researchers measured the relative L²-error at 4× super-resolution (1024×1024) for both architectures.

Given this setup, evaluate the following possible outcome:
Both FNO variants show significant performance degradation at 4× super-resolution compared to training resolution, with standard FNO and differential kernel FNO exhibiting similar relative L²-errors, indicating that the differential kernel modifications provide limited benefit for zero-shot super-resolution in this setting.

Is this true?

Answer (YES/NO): NO